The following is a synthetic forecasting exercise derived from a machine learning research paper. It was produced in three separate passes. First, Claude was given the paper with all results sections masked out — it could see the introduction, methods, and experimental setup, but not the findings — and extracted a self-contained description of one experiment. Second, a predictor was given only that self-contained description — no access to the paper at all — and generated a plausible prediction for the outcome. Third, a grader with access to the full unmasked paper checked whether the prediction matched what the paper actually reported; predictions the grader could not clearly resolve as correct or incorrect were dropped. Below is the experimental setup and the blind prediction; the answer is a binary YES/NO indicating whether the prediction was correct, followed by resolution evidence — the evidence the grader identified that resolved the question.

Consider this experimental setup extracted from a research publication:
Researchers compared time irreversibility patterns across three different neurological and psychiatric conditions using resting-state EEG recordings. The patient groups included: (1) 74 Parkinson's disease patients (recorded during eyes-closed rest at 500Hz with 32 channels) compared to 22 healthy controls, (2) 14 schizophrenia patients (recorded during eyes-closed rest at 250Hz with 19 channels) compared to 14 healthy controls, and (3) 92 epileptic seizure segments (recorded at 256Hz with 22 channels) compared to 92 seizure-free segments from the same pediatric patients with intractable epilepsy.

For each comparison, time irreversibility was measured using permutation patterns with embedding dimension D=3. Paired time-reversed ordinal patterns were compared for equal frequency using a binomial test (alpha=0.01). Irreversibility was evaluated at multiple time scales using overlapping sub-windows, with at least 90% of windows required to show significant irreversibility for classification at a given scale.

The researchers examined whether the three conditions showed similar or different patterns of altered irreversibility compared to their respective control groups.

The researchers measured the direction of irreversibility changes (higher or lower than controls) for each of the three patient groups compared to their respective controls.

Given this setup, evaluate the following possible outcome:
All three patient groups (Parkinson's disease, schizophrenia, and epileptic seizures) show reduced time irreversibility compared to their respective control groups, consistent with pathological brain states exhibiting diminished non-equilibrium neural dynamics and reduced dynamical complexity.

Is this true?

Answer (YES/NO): NO